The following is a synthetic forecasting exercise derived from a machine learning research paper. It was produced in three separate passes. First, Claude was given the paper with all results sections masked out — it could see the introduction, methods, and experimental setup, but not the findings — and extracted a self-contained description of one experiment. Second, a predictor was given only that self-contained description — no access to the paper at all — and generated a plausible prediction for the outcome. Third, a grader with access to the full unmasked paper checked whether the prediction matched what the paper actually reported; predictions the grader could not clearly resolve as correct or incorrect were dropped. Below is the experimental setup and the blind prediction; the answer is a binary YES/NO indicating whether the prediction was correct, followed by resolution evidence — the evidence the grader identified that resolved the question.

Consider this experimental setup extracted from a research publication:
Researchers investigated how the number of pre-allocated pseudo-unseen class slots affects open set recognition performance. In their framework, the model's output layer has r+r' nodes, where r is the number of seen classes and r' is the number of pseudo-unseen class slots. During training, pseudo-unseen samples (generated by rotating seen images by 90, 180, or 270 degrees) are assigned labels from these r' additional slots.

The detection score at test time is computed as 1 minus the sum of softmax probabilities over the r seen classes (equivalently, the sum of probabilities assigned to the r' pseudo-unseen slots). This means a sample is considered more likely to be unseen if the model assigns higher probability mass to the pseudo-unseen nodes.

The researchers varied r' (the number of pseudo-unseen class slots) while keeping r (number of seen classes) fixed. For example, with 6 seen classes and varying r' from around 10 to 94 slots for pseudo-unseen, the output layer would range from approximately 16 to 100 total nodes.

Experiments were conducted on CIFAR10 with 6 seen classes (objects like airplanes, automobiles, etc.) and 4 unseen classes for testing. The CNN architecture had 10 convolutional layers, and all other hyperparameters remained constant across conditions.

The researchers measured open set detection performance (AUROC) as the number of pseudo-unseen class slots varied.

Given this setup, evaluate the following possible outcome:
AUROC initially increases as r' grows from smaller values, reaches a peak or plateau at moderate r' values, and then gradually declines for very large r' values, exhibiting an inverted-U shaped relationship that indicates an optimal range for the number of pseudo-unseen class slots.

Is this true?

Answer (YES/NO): NO